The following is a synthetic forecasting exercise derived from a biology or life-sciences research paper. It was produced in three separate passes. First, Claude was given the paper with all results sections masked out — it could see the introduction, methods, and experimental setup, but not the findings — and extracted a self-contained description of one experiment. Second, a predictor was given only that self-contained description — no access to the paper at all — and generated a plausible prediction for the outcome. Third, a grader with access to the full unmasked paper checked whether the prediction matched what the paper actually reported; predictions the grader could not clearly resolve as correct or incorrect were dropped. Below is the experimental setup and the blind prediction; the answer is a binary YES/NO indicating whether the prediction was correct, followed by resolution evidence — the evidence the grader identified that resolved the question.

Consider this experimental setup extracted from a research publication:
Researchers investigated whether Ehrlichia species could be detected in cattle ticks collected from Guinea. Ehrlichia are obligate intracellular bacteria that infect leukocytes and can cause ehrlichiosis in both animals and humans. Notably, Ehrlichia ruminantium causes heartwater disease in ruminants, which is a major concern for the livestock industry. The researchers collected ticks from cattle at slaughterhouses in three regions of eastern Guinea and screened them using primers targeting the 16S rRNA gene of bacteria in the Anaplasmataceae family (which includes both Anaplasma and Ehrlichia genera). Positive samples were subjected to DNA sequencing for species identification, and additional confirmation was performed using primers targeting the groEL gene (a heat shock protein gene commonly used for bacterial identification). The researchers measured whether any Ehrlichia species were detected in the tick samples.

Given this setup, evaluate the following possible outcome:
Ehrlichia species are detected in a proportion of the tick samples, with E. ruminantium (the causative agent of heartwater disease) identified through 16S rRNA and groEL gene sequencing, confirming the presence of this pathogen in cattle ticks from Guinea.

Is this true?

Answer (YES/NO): NO